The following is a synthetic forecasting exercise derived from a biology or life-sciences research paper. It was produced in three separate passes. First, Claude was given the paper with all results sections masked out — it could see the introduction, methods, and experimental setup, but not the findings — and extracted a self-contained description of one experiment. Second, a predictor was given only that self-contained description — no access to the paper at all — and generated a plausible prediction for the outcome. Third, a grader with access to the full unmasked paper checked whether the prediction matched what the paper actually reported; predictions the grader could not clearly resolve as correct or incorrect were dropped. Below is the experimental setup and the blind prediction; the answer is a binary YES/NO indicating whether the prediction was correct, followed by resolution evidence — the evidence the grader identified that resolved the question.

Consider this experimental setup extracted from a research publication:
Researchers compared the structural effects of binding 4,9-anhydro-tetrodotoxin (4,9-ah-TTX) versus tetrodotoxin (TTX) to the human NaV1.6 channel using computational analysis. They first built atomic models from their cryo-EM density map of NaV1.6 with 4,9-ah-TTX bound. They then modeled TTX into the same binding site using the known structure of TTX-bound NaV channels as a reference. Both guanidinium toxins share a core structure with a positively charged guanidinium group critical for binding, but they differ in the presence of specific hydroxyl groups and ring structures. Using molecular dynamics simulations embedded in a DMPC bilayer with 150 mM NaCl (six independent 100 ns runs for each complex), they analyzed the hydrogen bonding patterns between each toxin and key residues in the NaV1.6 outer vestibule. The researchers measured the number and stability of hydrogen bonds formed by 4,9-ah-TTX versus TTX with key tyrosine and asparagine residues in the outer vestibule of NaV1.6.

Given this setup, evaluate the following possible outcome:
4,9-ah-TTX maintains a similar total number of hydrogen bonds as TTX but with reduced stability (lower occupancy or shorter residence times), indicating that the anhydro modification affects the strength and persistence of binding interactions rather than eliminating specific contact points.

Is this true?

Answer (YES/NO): NO